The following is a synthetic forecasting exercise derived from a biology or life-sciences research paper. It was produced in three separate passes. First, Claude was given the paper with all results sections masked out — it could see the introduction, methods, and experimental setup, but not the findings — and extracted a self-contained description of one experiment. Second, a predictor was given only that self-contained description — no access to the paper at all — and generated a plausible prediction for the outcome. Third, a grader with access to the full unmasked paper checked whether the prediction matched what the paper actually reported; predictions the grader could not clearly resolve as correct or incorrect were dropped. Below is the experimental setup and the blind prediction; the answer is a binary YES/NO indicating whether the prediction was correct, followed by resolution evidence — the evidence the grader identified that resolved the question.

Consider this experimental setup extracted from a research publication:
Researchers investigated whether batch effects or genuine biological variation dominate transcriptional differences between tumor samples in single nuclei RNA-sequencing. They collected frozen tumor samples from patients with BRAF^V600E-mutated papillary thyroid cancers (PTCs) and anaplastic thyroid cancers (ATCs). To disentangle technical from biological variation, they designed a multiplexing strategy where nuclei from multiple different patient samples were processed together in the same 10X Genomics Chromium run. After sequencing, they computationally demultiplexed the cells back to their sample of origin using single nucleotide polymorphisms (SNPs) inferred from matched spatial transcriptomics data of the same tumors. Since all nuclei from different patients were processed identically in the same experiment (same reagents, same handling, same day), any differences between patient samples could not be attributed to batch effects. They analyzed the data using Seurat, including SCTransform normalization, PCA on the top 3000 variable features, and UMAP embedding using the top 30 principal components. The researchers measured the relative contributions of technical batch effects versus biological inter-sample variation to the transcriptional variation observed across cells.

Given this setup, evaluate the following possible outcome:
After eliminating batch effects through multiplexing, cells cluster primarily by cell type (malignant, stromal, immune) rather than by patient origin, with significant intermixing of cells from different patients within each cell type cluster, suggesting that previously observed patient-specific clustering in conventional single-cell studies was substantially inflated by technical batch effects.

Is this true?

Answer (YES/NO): NO